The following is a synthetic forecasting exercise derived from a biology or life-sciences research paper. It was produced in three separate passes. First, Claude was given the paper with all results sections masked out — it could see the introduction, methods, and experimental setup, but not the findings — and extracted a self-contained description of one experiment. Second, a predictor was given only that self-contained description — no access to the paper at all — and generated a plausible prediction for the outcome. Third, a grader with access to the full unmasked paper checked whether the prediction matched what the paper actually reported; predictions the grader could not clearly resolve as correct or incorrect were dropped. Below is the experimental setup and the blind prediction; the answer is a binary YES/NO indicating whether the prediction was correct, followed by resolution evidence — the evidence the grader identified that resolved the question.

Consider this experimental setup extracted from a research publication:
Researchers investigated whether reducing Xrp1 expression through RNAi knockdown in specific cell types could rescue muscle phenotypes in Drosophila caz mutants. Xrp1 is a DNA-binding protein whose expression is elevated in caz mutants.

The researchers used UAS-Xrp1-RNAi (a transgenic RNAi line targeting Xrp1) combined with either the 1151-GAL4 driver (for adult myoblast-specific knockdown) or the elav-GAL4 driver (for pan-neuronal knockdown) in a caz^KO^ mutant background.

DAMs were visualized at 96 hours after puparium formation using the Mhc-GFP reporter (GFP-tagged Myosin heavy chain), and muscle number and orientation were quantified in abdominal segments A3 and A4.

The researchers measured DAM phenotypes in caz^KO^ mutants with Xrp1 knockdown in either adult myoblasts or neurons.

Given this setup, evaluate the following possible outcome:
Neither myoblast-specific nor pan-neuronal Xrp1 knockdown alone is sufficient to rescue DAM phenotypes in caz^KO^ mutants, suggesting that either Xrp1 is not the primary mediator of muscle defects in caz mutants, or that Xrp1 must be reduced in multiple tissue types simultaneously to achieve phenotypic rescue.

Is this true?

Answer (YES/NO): NO